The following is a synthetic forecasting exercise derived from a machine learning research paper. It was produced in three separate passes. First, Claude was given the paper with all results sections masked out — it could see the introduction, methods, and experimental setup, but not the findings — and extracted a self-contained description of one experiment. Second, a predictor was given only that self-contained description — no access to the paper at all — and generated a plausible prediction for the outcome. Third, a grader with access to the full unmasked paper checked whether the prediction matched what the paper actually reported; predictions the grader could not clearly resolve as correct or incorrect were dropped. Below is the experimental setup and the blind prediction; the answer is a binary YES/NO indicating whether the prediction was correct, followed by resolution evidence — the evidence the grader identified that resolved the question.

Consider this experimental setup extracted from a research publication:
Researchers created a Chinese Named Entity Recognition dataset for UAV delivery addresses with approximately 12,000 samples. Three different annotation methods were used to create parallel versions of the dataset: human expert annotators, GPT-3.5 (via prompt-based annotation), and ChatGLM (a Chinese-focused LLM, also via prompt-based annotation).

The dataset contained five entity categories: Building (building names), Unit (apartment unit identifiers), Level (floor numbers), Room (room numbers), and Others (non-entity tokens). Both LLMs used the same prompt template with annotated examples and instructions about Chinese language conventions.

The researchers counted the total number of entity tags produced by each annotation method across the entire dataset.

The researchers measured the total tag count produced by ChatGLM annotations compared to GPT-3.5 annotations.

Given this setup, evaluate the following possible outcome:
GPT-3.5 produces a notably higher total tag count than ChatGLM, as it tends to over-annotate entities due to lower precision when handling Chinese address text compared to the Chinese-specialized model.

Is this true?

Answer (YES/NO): NO